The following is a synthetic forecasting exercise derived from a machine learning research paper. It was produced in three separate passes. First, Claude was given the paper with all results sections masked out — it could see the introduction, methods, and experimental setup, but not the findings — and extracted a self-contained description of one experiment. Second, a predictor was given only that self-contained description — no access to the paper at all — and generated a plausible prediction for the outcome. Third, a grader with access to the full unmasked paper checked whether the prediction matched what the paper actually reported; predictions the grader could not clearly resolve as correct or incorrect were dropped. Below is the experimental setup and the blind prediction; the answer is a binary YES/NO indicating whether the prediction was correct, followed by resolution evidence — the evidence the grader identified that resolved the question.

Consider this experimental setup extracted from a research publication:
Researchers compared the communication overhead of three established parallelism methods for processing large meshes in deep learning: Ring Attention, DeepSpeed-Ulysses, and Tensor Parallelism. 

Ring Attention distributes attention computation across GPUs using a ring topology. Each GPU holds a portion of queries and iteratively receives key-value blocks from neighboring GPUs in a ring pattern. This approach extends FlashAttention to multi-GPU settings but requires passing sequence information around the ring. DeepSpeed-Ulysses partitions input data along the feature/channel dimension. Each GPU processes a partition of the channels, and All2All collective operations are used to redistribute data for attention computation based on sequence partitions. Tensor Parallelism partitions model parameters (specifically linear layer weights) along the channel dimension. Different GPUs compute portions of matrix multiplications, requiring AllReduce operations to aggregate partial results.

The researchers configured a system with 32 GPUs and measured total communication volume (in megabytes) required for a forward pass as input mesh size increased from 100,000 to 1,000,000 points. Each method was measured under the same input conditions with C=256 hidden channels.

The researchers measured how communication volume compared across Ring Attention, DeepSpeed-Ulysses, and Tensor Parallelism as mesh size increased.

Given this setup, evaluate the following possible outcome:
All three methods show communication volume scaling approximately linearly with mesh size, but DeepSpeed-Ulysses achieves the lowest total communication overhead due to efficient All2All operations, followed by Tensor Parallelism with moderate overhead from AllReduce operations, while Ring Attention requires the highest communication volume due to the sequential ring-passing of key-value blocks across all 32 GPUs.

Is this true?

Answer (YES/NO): NO